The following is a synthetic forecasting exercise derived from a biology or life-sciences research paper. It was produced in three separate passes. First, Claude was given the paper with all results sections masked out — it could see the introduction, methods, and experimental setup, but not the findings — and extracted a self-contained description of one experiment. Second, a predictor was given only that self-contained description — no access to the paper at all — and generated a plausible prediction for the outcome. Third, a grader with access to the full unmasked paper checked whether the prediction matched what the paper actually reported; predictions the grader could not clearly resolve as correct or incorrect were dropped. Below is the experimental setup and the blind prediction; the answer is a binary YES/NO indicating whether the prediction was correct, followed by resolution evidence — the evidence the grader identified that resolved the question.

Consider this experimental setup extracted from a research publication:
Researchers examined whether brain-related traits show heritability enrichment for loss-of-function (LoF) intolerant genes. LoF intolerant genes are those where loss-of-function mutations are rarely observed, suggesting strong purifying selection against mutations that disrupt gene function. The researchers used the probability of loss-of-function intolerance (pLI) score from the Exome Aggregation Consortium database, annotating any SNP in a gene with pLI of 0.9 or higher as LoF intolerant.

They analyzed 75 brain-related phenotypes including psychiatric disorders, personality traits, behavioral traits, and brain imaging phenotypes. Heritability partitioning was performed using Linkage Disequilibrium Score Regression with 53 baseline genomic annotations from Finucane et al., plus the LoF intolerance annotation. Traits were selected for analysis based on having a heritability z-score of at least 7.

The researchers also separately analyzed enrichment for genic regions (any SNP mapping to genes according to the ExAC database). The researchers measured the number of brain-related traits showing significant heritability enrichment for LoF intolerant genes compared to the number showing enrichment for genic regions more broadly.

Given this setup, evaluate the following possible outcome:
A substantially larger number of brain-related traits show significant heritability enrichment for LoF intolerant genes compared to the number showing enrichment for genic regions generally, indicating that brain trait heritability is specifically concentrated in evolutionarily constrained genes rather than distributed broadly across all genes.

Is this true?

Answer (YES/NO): YES